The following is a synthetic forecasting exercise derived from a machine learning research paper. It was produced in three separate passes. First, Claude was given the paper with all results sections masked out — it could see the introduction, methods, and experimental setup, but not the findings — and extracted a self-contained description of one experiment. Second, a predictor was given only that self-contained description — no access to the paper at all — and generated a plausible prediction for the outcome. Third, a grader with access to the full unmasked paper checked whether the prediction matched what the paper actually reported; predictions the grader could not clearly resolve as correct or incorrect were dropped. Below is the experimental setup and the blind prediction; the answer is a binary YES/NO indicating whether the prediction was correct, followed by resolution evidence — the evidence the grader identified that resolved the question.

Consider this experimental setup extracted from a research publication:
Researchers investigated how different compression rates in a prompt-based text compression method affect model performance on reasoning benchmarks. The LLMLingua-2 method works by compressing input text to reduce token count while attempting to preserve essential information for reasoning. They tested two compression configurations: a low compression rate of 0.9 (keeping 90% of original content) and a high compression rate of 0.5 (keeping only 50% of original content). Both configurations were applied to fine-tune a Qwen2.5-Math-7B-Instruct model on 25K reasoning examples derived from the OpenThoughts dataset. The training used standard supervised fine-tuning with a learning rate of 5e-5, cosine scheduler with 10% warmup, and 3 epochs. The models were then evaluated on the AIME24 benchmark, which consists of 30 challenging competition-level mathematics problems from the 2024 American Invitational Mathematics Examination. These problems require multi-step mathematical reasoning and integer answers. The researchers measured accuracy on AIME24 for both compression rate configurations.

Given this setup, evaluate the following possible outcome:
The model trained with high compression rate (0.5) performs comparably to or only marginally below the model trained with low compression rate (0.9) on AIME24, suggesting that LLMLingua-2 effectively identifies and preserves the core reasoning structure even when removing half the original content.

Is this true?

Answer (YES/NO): NO